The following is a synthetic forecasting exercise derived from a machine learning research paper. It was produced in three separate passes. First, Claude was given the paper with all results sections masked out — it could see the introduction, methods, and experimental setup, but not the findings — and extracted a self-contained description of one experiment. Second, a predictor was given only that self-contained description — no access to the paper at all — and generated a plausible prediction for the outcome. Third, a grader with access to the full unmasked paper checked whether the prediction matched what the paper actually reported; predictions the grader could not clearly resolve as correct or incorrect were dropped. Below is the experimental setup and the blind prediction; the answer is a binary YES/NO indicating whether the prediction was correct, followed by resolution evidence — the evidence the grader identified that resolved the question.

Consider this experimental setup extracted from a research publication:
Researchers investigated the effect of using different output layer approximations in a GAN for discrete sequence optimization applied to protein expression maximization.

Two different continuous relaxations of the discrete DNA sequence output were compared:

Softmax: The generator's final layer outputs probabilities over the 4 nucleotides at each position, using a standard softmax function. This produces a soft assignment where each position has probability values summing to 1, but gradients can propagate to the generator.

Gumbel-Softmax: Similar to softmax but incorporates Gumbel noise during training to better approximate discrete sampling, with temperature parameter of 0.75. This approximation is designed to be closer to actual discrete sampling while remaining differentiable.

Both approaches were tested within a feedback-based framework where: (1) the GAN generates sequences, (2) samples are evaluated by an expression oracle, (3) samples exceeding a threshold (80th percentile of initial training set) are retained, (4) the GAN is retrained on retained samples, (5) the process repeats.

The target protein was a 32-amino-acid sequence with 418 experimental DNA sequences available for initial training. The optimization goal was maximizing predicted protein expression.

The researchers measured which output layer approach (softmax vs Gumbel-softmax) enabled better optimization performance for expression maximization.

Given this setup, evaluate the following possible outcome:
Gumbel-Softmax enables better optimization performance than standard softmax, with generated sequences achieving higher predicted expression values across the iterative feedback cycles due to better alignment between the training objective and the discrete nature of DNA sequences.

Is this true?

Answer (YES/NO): NO